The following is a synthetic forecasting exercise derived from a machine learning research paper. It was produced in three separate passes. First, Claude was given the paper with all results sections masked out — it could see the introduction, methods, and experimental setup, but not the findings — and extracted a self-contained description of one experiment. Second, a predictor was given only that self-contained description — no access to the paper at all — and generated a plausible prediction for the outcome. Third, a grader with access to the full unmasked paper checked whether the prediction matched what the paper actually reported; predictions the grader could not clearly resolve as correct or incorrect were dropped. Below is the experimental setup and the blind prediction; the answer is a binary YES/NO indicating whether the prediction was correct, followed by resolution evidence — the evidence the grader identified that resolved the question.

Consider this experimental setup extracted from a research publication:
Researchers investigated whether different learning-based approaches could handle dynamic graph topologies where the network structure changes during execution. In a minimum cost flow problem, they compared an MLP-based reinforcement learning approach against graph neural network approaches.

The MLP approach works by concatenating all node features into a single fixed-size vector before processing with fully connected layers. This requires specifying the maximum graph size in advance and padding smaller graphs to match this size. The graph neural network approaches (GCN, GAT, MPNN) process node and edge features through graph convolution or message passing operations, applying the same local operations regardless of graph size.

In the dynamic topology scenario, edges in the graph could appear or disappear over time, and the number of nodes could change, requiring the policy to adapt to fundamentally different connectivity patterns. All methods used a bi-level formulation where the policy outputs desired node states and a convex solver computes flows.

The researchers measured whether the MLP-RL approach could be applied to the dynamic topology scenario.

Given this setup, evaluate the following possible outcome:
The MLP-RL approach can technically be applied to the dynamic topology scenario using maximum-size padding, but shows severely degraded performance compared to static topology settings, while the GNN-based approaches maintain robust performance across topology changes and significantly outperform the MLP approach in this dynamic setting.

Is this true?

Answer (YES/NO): NO